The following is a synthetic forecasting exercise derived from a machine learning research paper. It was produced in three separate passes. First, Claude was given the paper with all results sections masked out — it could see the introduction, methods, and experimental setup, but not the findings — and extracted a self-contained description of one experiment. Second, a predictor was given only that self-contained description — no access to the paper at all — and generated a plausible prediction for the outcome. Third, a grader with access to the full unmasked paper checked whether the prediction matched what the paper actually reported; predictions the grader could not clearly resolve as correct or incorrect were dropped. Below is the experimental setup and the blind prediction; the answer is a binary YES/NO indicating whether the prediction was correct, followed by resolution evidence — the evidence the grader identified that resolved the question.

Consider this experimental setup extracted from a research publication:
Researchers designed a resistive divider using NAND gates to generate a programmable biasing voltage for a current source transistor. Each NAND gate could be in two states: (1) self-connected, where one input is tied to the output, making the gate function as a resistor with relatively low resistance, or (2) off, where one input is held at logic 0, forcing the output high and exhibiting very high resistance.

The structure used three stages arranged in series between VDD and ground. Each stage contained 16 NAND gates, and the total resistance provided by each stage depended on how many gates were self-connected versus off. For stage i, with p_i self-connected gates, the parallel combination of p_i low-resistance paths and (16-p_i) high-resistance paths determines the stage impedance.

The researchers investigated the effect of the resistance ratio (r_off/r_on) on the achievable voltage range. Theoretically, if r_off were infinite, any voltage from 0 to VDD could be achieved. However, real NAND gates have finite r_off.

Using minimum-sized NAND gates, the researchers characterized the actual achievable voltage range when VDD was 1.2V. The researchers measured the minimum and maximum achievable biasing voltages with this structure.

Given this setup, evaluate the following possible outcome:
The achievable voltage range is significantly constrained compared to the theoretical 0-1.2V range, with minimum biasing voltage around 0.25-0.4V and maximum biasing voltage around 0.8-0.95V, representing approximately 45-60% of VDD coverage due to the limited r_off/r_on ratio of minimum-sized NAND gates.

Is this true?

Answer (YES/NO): NO